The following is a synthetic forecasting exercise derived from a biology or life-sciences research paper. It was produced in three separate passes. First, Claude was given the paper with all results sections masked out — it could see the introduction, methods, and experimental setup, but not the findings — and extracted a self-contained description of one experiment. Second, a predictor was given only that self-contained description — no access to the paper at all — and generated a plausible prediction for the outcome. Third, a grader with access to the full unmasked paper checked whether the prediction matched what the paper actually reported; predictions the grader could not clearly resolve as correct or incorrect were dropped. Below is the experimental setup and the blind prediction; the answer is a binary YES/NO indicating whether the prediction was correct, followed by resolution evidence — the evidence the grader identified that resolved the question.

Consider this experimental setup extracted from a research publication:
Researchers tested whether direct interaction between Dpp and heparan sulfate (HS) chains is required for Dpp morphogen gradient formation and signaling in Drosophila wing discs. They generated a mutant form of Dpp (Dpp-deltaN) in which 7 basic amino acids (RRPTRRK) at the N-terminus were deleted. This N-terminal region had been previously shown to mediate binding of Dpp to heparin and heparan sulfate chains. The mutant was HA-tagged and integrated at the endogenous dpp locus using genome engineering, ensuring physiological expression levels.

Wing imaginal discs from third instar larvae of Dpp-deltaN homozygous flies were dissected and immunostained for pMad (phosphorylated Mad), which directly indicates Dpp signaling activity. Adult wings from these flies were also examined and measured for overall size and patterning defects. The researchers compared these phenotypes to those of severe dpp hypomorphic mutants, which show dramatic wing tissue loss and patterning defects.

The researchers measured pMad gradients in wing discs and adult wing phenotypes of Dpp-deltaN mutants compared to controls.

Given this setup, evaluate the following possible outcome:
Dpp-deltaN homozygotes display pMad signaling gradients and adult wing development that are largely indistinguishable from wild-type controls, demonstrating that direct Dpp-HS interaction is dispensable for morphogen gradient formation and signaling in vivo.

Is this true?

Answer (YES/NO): NO